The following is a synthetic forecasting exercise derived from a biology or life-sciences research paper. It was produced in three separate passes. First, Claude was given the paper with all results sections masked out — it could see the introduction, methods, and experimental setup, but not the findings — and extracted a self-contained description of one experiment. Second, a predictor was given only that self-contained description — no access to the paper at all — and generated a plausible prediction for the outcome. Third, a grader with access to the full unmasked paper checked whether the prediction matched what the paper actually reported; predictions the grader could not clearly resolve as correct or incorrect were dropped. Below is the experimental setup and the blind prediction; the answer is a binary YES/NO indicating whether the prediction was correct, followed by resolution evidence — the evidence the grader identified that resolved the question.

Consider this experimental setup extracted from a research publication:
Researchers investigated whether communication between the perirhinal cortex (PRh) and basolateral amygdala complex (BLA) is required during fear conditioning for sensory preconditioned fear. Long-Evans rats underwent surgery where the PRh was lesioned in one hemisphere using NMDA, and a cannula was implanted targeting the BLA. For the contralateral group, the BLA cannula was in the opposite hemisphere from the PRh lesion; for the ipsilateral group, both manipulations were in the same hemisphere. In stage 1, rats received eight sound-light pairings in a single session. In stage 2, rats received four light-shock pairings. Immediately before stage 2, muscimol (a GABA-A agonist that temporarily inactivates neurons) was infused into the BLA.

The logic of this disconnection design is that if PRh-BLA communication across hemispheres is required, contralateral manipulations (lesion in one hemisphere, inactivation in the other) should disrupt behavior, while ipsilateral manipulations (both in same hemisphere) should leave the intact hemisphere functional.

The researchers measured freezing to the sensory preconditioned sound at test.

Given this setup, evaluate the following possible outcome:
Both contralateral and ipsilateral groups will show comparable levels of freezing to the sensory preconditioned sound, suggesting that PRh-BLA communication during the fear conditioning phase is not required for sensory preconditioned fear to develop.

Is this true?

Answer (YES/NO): NO